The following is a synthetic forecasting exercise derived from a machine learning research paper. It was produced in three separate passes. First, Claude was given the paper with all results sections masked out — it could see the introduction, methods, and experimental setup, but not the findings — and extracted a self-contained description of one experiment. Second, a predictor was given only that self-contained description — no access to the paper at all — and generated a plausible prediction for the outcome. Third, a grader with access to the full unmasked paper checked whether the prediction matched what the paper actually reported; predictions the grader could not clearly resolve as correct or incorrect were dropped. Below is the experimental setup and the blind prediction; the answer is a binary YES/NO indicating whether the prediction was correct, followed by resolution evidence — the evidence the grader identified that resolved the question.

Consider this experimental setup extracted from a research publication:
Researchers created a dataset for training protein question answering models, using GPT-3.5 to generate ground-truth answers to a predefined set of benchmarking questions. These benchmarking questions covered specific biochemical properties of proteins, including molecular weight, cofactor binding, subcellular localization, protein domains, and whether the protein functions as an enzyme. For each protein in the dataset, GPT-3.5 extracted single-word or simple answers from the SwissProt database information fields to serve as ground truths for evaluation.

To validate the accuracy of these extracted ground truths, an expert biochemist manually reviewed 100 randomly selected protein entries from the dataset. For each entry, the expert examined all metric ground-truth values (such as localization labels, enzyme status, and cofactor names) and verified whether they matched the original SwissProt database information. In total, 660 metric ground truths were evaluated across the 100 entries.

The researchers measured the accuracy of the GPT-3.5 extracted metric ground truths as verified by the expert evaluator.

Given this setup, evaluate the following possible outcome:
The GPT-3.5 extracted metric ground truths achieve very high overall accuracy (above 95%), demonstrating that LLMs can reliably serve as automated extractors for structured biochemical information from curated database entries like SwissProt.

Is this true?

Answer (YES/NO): YES